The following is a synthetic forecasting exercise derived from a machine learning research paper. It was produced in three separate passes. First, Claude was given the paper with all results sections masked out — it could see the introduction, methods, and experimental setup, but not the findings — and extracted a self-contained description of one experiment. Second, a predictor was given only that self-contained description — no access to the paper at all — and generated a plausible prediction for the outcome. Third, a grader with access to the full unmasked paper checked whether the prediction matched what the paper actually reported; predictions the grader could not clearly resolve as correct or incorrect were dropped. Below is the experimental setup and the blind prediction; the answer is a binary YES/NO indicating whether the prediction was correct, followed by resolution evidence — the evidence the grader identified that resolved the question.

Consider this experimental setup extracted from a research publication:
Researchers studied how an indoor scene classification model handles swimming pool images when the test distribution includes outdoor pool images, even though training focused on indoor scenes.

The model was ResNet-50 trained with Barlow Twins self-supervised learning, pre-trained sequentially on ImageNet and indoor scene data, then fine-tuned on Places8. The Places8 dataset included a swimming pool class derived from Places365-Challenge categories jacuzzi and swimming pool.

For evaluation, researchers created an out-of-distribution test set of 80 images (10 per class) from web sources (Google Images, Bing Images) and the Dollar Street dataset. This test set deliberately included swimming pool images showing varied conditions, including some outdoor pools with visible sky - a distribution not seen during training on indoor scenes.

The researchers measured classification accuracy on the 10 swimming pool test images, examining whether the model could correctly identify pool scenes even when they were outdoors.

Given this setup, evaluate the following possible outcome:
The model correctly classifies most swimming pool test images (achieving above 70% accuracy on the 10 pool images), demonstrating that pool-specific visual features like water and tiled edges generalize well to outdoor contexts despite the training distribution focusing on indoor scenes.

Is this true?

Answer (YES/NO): YES